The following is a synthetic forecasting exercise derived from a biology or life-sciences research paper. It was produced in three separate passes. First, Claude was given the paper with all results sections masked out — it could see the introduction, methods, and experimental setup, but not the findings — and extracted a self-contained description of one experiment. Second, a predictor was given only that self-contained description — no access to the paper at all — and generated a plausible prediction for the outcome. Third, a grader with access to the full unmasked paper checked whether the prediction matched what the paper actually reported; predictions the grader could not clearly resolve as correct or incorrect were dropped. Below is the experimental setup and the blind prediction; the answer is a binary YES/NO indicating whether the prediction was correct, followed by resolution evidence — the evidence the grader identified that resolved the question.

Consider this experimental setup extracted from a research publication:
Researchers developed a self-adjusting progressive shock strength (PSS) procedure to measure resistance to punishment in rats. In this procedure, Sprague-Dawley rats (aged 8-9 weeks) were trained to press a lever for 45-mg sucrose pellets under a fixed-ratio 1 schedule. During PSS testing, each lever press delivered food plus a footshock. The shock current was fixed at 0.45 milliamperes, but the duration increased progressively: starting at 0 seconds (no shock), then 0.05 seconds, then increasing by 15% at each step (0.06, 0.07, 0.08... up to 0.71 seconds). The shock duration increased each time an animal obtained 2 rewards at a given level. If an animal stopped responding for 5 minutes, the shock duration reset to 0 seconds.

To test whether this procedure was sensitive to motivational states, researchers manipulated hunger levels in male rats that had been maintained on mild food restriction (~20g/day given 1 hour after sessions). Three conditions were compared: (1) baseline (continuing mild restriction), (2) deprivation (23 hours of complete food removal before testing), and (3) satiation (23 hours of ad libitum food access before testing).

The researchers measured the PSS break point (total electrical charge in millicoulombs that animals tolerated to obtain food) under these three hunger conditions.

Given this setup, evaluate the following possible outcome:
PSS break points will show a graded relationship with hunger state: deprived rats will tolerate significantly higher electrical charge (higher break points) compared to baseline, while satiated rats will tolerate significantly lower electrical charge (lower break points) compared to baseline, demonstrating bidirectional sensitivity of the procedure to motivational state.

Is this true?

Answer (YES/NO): YES